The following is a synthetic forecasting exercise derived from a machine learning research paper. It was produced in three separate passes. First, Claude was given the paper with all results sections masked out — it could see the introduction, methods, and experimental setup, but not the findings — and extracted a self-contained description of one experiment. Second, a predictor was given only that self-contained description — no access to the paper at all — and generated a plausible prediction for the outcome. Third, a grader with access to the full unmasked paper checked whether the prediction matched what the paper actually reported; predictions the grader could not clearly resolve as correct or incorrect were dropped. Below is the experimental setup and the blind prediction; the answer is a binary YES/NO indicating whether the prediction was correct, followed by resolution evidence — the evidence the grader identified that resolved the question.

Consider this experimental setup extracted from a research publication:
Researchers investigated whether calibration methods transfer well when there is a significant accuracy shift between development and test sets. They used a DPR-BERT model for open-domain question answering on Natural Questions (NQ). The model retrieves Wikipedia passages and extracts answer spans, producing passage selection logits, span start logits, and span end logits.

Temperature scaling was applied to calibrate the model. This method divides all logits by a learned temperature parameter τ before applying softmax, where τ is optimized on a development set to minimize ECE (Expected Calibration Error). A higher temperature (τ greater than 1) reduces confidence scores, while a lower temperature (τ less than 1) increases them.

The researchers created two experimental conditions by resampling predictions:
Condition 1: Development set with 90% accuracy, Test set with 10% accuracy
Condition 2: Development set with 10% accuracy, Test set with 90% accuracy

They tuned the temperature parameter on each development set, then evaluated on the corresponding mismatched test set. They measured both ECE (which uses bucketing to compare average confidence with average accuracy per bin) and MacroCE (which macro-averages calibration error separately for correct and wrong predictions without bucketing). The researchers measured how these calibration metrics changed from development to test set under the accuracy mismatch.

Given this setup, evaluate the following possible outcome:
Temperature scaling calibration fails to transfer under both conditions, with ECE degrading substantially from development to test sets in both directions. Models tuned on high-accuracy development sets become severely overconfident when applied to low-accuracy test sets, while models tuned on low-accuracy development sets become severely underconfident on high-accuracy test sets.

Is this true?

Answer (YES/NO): YES